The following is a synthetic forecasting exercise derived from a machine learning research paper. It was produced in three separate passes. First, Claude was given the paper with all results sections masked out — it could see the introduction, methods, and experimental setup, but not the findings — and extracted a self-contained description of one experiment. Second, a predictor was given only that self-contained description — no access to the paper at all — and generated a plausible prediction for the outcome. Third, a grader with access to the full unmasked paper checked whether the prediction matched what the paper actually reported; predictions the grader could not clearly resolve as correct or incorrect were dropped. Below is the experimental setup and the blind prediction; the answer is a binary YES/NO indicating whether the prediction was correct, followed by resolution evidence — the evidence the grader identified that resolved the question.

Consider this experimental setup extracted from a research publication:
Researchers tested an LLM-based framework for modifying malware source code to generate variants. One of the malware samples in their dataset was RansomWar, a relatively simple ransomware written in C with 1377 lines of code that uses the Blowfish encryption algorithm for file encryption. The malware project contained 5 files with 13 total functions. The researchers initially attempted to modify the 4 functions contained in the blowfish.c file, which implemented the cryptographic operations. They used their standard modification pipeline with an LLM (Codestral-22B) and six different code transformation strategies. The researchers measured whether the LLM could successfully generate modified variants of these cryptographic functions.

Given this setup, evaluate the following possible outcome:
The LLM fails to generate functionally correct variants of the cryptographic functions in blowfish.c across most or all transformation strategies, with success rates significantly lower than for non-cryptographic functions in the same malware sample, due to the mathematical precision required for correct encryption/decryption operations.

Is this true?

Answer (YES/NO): NO